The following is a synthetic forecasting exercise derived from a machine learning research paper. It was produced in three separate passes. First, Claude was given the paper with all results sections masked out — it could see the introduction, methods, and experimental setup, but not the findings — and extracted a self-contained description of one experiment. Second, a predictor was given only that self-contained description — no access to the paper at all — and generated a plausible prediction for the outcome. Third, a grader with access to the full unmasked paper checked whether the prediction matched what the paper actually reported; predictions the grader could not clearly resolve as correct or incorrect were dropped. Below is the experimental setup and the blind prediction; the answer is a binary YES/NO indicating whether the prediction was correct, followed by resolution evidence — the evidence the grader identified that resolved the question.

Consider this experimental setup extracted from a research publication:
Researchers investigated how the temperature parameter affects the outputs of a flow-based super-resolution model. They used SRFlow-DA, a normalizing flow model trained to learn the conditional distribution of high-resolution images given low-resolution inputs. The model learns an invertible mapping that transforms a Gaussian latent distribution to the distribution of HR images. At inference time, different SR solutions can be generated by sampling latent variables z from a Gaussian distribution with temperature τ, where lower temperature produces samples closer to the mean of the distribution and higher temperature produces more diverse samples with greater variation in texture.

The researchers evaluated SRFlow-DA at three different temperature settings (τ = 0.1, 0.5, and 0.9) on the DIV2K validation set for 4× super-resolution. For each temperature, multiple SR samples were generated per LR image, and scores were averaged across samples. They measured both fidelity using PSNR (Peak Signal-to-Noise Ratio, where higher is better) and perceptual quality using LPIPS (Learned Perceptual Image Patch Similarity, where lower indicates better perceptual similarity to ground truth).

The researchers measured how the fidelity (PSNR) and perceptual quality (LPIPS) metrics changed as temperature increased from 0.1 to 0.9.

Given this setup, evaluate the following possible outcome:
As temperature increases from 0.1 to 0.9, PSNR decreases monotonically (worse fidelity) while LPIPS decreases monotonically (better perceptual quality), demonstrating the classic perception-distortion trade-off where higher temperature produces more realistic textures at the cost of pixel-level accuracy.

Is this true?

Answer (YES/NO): NO